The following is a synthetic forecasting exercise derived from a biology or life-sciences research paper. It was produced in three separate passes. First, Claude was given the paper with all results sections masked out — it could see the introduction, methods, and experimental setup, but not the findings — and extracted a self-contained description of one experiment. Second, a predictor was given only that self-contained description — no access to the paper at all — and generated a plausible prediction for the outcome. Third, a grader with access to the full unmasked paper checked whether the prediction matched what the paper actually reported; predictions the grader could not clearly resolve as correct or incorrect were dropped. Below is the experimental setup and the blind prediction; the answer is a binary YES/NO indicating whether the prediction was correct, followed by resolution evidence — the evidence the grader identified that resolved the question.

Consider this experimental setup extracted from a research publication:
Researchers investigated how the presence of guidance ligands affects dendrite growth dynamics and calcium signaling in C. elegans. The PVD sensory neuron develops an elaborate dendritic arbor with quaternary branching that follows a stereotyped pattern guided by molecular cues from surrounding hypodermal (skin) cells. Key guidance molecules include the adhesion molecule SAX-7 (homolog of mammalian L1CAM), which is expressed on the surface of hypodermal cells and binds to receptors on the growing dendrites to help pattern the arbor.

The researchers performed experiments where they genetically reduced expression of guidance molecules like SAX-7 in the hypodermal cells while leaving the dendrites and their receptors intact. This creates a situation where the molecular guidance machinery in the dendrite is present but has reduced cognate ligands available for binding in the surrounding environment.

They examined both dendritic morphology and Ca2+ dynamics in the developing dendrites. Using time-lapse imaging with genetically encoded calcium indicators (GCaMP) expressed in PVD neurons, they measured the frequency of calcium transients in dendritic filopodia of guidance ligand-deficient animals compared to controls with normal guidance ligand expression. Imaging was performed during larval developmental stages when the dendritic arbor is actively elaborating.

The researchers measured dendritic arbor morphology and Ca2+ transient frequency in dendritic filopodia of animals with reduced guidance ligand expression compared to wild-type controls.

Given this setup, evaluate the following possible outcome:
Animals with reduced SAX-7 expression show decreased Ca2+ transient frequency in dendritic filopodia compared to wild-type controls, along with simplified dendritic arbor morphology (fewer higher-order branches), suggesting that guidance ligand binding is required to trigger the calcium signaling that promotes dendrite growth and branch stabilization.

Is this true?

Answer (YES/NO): YES